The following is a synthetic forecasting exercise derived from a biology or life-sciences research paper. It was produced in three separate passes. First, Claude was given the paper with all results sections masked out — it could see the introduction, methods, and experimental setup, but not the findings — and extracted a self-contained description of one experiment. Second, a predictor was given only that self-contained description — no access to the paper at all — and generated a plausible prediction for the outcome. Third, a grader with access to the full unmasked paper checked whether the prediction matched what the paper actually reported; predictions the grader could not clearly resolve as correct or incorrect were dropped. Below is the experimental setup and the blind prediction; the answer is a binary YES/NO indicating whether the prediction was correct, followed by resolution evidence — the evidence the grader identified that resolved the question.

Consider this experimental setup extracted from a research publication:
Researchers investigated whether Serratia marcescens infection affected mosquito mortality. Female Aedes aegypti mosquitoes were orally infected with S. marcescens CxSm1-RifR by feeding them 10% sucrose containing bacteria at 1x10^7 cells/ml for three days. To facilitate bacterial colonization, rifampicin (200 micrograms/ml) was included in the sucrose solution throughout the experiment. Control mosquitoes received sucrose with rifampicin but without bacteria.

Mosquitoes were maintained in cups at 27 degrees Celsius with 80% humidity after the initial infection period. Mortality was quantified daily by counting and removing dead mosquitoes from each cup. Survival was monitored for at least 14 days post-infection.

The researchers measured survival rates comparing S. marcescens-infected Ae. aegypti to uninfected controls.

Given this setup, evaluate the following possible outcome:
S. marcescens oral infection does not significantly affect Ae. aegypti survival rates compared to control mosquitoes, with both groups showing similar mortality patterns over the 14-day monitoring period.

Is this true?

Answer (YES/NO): YES